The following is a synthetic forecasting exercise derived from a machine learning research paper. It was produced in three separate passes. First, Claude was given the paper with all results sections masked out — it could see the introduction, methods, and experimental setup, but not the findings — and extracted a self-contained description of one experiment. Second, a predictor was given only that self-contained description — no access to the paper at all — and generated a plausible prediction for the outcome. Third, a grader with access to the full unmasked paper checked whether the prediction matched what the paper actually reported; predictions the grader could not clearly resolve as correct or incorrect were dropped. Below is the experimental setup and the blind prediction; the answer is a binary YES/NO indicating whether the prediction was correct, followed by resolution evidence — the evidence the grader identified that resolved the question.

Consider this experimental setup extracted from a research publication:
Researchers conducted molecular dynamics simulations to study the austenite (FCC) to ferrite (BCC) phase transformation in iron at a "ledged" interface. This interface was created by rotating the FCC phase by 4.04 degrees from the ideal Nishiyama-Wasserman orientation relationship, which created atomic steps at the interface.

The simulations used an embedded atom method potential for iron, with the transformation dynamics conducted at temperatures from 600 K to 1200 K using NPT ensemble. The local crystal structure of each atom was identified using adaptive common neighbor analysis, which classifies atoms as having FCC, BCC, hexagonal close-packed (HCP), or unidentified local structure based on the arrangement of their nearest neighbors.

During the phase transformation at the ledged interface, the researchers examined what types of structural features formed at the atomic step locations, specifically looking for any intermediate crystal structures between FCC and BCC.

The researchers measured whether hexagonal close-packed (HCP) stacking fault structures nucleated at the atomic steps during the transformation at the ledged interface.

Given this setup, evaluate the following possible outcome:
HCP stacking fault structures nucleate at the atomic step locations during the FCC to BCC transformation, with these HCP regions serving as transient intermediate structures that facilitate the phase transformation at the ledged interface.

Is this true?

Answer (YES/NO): NO